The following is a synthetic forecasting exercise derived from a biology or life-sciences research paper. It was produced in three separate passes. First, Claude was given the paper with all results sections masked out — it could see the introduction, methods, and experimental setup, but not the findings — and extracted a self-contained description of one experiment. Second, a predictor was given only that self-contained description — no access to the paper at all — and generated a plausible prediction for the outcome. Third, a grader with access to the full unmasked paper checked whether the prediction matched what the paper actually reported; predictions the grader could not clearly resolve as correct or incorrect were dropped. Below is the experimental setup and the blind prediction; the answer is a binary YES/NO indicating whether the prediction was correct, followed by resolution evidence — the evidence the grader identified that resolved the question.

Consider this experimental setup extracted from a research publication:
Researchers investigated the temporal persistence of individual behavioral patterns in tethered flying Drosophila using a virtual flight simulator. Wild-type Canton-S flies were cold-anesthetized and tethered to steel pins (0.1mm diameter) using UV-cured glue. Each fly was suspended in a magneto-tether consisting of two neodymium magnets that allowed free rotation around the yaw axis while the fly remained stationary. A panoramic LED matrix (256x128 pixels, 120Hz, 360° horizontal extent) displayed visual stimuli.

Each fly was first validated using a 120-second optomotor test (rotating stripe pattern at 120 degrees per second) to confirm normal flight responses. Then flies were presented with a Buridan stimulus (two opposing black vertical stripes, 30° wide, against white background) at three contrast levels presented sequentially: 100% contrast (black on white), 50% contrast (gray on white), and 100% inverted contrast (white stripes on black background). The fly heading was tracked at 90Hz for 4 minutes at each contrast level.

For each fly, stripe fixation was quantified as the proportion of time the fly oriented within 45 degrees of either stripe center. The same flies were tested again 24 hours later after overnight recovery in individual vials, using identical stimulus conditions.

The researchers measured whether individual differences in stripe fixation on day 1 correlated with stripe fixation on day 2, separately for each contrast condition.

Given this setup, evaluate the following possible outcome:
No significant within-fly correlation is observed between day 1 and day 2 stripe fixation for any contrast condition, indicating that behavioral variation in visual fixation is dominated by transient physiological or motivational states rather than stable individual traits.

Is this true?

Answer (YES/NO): NO